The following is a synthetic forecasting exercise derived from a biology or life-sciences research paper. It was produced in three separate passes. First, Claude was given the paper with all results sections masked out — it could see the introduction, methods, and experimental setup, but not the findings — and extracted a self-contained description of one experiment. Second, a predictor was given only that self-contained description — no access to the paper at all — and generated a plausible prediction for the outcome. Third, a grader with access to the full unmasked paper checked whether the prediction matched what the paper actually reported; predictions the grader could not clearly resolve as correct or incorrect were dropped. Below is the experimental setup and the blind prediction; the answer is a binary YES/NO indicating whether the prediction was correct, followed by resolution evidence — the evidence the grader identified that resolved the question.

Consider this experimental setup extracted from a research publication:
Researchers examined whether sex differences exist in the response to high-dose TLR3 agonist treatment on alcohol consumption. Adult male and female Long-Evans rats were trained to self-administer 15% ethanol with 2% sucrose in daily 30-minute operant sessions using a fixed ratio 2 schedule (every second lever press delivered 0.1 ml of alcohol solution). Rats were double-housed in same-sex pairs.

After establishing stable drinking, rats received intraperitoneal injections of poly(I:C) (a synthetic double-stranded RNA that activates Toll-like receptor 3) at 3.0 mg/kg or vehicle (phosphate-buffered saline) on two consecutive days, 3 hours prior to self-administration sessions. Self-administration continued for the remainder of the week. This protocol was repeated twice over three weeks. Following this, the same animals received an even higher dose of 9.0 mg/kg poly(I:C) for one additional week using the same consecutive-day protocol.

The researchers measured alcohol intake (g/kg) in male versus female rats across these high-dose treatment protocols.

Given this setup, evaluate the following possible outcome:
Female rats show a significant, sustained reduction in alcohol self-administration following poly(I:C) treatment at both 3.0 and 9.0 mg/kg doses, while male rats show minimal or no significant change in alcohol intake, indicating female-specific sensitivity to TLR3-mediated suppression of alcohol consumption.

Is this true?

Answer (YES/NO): NO